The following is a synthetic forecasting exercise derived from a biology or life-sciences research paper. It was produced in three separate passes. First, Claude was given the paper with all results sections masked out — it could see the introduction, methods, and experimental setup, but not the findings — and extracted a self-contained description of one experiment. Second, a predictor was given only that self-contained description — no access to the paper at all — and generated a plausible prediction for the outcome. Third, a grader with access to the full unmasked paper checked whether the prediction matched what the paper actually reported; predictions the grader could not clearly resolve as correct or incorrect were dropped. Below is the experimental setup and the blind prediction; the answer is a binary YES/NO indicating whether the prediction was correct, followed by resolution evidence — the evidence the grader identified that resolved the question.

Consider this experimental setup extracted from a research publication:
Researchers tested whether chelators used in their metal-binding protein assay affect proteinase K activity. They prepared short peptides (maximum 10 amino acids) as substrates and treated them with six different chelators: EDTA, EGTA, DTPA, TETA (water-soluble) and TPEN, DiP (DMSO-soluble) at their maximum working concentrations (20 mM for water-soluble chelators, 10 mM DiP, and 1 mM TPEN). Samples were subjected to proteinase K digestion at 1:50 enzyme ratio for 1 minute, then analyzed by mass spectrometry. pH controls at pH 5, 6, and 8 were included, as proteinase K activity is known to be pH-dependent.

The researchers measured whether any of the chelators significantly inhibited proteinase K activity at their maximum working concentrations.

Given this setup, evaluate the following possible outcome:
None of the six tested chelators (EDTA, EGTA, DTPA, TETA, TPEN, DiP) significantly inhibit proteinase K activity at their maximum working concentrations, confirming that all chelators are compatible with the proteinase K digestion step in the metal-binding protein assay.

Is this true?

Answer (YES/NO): NO